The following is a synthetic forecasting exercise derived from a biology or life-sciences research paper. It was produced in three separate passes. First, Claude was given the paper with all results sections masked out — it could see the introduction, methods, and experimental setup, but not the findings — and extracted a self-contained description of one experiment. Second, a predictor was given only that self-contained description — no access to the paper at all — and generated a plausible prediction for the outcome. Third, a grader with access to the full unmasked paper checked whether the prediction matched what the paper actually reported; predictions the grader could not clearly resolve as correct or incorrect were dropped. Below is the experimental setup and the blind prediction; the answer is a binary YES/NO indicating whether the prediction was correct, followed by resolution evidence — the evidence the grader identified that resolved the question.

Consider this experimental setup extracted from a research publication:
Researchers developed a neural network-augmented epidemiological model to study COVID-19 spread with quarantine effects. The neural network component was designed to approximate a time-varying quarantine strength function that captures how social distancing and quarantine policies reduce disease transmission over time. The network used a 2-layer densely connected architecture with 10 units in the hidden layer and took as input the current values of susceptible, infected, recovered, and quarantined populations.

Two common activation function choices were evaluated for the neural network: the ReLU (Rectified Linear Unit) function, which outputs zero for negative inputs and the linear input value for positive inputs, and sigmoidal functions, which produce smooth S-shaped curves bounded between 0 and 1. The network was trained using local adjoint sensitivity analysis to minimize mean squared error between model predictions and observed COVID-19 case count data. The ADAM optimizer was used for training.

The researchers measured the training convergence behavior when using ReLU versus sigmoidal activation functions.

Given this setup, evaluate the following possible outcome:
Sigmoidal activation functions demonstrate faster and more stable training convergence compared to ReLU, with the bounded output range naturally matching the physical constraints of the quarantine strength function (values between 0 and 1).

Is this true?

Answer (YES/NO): NO